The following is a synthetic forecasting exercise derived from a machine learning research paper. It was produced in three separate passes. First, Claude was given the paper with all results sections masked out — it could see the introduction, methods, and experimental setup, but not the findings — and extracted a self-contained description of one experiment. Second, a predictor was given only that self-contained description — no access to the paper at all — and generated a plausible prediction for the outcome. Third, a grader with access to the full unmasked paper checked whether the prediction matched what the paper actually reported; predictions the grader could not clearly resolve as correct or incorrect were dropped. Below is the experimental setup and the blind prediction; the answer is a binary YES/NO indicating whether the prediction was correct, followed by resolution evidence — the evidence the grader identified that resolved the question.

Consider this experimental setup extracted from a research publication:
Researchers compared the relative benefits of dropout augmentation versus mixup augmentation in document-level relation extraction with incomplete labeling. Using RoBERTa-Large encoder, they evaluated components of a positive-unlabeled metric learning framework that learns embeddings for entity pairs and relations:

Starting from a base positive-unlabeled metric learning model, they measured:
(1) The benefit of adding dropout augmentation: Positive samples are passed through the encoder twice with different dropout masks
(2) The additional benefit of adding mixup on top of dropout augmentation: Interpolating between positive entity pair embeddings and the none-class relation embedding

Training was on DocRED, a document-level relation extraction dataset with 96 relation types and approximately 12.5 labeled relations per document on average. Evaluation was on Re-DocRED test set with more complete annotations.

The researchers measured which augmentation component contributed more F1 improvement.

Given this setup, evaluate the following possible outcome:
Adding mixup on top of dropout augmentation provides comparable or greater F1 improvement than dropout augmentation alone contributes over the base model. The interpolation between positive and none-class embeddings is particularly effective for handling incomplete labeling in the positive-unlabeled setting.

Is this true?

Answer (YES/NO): YES